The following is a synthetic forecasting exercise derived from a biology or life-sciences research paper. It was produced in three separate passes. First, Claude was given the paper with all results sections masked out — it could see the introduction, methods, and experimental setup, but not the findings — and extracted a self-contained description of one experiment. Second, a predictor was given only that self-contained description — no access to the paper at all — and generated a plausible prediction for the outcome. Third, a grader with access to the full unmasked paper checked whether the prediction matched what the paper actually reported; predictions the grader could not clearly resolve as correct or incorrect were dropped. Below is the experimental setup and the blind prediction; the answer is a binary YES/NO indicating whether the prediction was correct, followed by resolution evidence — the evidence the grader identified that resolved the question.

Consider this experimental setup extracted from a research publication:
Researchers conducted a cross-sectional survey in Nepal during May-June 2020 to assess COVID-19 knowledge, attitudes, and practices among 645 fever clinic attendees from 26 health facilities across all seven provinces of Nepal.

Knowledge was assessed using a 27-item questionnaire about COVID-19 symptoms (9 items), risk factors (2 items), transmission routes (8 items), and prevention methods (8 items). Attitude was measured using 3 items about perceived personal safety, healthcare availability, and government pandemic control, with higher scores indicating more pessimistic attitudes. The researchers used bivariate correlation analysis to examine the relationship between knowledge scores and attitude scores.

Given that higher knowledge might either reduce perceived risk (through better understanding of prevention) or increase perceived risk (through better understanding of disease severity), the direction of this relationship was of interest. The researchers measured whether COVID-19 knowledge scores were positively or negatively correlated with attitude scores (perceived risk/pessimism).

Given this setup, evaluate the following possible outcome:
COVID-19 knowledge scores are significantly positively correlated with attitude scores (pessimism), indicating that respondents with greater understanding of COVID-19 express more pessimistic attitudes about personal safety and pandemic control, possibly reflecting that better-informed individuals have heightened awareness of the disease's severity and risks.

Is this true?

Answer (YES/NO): NO